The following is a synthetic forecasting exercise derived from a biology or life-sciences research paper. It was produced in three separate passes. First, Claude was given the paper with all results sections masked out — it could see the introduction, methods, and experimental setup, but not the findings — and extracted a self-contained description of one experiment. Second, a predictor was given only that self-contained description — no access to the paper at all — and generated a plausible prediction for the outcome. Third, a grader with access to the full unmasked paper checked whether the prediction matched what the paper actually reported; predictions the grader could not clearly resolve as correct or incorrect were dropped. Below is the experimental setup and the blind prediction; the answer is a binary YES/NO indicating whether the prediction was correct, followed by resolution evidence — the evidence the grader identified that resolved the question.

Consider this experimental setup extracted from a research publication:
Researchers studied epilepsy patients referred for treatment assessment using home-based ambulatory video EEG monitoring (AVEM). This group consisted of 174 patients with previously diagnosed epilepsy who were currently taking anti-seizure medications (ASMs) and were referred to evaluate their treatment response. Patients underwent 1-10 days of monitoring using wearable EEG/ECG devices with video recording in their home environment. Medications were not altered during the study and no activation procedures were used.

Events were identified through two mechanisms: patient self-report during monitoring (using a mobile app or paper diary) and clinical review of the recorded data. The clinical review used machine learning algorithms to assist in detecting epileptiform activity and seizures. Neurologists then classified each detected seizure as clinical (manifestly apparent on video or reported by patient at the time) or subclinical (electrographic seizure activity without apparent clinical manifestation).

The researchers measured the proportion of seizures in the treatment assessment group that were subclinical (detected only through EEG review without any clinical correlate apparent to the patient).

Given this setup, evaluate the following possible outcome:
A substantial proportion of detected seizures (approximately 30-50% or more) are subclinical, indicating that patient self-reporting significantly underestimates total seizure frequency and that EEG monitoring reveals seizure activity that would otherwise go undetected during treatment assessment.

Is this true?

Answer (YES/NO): NO